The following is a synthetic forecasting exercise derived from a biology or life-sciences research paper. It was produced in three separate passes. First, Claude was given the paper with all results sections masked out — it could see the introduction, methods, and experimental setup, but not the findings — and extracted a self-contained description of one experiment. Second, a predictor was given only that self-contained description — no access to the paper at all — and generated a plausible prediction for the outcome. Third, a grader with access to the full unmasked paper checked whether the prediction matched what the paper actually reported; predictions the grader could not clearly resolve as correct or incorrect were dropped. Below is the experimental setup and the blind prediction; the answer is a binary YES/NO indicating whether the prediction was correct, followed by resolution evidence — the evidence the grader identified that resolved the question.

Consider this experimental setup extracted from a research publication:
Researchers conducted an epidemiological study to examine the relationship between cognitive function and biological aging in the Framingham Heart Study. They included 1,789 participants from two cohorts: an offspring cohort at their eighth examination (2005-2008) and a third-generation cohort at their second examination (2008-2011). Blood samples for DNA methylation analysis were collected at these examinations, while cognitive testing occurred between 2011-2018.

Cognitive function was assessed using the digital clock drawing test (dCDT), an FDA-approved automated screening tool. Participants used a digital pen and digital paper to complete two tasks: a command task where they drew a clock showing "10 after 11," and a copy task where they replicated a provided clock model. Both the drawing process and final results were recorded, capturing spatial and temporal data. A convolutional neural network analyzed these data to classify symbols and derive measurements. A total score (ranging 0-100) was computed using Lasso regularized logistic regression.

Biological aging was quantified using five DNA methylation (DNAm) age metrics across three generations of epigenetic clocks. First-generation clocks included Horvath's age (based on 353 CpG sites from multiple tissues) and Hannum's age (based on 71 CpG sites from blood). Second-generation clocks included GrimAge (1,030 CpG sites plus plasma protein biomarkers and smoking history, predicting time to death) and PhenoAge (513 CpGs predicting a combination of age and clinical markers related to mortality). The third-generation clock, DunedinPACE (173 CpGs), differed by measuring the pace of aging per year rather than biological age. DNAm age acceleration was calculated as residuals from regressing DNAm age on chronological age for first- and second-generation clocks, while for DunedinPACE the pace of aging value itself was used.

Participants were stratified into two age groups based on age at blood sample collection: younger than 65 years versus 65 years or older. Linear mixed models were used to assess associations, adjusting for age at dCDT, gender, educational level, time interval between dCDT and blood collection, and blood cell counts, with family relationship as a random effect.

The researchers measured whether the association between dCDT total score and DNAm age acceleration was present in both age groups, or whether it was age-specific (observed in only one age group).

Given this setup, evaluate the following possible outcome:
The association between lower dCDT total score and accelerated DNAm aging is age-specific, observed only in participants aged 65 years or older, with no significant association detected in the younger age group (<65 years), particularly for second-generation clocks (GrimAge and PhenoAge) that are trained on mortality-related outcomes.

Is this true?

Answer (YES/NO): NO